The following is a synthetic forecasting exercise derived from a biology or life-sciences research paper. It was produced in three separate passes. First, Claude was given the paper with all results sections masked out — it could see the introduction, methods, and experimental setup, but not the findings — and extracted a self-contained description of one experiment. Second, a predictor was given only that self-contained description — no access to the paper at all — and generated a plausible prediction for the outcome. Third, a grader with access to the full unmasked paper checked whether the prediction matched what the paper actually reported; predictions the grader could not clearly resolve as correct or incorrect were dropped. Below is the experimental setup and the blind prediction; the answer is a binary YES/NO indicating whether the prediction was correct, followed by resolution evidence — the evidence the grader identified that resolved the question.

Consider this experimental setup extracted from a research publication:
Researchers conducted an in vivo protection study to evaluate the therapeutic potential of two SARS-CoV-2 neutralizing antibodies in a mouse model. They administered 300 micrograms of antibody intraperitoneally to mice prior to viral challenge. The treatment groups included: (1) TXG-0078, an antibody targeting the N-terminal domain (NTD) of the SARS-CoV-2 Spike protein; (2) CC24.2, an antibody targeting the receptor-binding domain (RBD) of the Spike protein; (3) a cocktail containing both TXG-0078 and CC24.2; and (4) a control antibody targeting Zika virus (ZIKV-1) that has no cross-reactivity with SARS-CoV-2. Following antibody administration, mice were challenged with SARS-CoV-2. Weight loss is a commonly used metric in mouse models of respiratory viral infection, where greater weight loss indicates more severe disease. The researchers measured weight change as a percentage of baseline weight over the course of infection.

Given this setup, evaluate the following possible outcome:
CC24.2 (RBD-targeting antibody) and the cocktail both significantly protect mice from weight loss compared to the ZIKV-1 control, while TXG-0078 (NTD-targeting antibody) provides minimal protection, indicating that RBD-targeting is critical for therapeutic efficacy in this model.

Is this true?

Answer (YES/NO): NO